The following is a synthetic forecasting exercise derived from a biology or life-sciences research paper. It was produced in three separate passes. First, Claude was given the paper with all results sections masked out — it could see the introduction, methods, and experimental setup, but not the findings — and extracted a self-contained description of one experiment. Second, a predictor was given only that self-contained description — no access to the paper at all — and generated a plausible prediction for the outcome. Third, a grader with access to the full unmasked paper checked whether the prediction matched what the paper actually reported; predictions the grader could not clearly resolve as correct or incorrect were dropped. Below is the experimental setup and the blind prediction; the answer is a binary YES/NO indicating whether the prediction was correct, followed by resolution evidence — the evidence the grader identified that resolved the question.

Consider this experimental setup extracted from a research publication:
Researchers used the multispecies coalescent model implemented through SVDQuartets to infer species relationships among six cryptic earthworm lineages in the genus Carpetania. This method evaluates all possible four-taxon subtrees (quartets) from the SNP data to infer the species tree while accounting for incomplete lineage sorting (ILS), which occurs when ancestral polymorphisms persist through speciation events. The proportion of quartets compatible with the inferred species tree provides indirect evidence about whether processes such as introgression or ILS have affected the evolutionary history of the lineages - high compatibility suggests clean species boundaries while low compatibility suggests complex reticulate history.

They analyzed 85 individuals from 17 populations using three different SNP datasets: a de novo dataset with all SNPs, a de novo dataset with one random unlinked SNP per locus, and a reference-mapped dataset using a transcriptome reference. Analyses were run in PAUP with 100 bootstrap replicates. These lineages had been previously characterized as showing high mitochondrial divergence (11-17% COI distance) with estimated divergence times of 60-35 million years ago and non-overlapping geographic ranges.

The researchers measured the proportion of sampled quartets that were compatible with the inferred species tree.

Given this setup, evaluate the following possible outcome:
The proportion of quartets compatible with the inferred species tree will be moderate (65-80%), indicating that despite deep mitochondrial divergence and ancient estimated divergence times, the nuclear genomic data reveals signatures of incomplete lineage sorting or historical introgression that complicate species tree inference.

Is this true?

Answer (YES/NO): NO